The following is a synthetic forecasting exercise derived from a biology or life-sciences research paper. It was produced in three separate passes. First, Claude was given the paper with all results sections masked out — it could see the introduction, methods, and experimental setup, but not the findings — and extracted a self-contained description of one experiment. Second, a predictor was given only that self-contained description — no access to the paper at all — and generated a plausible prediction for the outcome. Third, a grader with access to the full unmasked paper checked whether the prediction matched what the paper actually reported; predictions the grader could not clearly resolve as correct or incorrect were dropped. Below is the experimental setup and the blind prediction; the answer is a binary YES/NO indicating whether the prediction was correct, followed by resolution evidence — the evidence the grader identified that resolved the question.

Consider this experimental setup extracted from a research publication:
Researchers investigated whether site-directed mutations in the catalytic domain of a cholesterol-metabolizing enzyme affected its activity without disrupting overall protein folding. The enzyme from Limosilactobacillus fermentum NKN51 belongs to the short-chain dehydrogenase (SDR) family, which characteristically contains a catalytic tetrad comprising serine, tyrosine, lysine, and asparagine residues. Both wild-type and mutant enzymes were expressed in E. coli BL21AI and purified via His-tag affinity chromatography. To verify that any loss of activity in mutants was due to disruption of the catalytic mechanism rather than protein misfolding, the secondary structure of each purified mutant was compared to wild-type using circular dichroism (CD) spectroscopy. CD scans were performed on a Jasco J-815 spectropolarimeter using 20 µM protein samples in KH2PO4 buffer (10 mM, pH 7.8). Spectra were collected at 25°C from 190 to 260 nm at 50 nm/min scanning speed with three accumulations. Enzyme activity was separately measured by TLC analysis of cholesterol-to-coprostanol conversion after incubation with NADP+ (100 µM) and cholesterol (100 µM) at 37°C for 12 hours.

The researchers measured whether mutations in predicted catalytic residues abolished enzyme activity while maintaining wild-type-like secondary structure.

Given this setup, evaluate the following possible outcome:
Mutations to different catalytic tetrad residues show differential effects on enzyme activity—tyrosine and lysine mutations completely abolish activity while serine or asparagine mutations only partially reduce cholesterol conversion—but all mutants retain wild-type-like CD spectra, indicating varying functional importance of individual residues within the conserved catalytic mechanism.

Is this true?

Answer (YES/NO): NO